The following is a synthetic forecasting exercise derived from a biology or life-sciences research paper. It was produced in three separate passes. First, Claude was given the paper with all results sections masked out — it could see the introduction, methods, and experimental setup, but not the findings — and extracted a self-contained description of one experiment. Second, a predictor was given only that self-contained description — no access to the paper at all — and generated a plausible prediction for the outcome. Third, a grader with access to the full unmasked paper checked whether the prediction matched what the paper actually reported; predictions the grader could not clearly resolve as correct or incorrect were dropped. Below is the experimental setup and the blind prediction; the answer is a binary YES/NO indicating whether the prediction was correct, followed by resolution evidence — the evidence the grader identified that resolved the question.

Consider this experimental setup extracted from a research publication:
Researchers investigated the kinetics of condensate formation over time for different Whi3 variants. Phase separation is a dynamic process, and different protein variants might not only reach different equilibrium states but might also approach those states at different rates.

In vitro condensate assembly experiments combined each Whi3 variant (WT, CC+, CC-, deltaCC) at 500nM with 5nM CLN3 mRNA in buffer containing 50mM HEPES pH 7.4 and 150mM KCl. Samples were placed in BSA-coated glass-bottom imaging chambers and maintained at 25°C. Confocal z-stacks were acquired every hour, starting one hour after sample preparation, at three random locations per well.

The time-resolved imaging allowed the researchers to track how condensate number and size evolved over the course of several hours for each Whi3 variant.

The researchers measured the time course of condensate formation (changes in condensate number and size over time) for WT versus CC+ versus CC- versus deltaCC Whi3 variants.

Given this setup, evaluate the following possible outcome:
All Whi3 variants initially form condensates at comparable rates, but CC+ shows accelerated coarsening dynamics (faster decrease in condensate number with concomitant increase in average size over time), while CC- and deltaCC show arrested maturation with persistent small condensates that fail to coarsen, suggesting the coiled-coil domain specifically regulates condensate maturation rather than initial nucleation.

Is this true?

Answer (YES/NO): NO